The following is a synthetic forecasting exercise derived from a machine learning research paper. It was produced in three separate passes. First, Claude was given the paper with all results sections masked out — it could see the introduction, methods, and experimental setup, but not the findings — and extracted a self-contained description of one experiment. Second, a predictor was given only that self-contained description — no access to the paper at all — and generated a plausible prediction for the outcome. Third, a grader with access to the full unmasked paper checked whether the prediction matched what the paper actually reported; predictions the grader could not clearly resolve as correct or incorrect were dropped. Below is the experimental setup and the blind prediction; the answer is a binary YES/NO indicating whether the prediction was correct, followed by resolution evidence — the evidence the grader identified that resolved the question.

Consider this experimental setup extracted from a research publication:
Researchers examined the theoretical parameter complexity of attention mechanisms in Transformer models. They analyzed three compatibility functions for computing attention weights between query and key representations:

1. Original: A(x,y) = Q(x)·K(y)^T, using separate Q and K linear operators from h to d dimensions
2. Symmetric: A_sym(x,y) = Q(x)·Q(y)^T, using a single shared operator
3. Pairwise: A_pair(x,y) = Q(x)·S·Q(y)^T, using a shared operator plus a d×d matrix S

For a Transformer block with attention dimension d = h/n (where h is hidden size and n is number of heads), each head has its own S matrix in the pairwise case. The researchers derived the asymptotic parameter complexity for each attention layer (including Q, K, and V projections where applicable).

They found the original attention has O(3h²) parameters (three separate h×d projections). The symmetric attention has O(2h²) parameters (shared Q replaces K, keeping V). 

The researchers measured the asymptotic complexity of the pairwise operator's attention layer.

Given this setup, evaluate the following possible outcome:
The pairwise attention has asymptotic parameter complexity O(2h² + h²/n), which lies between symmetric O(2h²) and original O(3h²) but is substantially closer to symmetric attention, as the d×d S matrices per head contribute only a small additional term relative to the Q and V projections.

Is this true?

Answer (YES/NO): YES